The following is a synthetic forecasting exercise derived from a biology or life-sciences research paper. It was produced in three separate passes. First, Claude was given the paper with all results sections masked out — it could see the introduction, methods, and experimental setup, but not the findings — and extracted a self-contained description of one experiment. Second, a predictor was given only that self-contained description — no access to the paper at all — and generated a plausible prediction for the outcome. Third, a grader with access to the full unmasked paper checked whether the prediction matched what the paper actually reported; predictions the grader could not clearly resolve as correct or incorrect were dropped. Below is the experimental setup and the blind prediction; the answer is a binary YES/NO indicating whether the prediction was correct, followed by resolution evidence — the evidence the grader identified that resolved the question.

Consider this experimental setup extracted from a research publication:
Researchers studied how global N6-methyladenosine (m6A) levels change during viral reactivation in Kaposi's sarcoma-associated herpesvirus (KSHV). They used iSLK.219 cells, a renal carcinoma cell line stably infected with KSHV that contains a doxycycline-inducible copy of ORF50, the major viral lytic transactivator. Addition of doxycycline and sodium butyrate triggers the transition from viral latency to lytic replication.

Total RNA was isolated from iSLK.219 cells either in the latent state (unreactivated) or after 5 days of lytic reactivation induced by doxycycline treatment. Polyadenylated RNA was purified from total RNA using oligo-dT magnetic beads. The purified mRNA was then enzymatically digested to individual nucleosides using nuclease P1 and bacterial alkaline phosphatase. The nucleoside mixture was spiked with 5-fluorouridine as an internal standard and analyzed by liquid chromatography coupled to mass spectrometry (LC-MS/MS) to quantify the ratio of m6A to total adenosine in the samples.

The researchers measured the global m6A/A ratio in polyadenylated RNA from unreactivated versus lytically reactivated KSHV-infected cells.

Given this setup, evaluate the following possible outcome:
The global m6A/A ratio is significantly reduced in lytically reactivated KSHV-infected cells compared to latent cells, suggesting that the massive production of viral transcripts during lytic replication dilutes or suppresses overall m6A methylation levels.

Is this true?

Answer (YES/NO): NO